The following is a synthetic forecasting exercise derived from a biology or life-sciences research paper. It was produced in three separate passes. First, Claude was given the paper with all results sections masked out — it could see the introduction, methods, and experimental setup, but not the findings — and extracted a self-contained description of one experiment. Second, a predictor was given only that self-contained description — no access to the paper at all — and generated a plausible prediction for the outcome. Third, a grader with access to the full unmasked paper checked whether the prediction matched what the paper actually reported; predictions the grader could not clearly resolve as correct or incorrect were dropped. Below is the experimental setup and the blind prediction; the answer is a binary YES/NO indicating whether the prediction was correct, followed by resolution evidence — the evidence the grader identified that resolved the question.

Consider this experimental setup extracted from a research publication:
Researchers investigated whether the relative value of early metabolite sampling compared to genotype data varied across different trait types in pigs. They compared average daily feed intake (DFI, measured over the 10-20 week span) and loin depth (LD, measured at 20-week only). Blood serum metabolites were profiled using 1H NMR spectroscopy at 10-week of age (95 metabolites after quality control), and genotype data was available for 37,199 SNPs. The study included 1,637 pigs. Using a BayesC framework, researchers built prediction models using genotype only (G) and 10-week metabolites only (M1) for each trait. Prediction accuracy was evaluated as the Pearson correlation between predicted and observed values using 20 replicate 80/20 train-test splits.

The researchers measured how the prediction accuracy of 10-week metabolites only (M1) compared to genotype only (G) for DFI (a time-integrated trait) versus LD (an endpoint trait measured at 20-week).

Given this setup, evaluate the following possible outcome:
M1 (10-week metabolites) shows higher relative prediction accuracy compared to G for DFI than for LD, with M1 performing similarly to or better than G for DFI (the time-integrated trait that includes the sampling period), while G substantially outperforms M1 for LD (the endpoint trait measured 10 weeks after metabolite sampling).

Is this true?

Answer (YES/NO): NO